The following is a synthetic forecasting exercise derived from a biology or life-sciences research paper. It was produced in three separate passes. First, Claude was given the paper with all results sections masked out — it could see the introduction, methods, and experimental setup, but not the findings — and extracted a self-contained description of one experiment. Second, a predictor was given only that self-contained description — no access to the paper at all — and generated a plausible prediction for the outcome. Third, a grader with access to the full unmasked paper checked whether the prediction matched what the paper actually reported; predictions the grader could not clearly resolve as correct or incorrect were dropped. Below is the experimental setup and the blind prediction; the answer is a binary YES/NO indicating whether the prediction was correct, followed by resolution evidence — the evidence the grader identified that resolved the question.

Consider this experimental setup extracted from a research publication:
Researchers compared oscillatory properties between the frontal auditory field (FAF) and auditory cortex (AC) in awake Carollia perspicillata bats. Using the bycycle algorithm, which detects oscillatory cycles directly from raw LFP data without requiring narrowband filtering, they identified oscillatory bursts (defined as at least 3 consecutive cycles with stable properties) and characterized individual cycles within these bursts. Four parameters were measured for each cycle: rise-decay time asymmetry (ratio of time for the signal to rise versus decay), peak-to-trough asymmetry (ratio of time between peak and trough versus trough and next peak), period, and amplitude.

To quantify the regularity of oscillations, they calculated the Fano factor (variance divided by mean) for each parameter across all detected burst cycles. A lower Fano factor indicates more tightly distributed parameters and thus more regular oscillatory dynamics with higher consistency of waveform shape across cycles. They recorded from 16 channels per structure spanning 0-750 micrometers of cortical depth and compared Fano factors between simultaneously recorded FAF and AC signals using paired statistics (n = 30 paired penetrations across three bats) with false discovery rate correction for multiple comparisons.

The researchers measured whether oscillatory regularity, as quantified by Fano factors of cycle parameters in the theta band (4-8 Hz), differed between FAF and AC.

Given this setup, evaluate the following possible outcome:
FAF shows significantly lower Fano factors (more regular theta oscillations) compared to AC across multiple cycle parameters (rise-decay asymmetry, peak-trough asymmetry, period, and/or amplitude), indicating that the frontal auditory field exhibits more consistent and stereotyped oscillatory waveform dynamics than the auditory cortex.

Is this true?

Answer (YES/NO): YES